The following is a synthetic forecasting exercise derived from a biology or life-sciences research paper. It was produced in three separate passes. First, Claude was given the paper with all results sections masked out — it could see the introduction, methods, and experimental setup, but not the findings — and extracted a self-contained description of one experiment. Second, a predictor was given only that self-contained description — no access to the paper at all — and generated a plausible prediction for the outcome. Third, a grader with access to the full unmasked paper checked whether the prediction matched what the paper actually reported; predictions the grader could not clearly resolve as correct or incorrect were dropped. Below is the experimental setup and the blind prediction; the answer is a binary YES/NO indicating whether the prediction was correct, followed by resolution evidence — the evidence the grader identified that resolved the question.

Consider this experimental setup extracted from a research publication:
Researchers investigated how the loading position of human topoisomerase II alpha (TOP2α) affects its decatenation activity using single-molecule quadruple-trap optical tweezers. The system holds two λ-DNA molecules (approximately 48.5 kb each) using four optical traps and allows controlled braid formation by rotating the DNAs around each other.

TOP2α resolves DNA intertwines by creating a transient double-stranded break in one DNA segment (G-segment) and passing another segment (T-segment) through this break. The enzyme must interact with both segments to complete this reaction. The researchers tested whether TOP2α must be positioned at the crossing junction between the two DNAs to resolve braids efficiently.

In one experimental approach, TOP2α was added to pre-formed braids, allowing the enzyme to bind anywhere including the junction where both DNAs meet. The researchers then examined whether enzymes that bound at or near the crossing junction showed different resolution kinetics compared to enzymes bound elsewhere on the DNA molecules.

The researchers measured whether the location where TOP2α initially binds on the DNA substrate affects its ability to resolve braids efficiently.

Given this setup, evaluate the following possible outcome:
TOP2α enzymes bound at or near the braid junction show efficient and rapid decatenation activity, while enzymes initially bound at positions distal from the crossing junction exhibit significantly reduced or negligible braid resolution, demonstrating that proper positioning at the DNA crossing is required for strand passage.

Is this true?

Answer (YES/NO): YES